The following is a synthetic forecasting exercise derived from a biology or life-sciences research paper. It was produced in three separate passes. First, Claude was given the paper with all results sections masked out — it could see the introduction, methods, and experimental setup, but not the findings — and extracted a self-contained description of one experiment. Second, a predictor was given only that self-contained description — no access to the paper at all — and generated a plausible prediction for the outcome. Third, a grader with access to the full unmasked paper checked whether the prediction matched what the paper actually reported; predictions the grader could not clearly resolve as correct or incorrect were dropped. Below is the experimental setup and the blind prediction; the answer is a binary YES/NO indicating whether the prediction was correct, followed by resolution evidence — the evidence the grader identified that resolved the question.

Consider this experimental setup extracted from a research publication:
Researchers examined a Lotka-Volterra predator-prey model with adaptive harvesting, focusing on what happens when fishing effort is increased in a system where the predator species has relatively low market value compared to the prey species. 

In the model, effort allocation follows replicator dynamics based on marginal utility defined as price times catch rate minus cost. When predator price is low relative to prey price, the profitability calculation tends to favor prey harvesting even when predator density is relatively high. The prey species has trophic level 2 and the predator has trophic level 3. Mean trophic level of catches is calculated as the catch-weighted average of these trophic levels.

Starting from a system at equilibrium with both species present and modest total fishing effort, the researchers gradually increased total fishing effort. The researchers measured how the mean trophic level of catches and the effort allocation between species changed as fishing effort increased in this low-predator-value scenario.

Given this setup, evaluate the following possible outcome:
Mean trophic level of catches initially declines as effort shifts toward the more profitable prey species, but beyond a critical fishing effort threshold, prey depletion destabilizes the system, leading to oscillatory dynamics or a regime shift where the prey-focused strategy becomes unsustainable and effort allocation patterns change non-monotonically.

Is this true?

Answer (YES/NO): NO